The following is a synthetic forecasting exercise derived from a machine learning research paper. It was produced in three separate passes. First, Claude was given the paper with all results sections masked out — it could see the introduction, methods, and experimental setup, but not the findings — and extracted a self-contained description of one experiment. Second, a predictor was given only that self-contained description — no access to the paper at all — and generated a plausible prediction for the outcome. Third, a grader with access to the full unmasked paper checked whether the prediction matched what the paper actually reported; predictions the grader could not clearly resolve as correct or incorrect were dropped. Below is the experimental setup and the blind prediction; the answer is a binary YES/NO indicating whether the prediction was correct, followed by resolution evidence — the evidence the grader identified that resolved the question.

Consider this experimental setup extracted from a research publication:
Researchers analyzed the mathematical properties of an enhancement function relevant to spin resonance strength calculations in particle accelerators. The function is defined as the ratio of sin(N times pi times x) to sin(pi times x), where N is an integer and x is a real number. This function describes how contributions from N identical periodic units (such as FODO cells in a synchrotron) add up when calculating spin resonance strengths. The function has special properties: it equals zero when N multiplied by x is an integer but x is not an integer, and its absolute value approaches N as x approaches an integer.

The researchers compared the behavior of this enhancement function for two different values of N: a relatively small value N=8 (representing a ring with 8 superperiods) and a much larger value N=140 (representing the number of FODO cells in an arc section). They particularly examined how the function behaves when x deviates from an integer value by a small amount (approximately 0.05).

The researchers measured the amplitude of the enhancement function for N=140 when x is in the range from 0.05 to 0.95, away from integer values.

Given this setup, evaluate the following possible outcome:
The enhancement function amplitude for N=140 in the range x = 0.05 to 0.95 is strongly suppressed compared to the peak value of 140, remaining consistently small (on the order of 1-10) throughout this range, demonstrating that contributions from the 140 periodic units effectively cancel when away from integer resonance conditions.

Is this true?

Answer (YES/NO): YES